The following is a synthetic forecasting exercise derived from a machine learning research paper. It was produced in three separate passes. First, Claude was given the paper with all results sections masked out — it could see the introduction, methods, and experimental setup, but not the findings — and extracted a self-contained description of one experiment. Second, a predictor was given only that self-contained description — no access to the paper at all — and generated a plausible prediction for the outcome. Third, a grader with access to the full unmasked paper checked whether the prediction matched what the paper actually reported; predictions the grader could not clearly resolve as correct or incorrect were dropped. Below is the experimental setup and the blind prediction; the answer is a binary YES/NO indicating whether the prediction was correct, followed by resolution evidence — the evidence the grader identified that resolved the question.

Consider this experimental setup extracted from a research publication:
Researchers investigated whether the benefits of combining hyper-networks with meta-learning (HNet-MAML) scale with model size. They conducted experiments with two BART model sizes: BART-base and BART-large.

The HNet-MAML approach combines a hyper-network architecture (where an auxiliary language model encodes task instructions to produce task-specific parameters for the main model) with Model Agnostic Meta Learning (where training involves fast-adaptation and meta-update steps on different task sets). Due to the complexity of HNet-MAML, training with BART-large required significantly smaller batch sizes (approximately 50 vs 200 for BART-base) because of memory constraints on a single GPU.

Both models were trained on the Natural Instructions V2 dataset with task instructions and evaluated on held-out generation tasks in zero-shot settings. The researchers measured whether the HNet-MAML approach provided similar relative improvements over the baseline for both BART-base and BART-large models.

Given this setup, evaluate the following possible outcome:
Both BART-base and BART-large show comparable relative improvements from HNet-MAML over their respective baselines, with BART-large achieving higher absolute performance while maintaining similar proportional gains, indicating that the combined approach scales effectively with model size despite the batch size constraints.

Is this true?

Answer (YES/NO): NO